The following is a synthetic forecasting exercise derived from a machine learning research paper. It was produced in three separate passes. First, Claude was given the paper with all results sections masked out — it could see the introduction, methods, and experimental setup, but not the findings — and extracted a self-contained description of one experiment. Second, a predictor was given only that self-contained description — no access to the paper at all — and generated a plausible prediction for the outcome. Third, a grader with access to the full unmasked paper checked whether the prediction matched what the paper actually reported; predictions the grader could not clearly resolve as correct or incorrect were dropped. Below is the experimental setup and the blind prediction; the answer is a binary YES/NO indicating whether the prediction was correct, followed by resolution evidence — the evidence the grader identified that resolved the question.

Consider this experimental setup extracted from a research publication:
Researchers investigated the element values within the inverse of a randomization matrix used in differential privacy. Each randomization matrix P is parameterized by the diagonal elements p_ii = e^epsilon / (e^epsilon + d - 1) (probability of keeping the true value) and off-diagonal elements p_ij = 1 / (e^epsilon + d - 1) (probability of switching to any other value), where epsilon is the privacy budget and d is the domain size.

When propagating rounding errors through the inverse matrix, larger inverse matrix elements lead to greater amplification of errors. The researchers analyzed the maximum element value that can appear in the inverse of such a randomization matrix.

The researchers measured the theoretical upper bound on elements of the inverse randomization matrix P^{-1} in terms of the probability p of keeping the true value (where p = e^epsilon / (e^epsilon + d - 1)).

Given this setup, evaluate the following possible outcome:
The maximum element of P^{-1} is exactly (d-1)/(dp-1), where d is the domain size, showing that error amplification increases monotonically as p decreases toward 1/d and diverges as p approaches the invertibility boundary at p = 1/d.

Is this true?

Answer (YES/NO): NO